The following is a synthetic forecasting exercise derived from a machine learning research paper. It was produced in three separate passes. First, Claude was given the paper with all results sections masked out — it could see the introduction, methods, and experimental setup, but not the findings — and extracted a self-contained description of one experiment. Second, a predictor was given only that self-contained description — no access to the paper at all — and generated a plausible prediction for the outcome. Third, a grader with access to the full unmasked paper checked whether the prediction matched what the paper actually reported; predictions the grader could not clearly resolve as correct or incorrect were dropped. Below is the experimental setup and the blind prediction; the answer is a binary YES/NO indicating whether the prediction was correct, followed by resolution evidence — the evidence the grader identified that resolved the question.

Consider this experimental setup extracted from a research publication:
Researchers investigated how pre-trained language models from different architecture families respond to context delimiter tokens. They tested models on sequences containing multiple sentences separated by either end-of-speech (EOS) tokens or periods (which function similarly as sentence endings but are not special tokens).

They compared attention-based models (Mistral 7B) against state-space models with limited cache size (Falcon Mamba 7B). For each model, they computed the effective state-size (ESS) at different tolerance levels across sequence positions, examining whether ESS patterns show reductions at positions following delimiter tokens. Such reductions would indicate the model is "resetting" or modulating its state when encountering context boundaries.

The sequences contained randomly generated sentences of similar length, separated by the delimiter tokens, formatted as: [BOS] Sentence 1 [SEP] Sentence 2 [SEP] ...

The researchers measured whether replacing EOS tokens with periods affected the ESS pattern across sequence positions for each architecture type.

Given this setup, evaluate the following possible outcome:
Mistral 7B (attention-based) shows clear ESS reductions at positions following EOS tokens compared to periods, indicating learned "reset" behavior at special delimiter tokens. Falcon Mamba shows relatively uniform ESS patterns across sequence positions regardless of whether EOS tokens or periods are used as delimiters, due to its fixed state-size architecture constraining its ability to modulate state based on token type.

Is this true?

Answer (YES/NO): NO